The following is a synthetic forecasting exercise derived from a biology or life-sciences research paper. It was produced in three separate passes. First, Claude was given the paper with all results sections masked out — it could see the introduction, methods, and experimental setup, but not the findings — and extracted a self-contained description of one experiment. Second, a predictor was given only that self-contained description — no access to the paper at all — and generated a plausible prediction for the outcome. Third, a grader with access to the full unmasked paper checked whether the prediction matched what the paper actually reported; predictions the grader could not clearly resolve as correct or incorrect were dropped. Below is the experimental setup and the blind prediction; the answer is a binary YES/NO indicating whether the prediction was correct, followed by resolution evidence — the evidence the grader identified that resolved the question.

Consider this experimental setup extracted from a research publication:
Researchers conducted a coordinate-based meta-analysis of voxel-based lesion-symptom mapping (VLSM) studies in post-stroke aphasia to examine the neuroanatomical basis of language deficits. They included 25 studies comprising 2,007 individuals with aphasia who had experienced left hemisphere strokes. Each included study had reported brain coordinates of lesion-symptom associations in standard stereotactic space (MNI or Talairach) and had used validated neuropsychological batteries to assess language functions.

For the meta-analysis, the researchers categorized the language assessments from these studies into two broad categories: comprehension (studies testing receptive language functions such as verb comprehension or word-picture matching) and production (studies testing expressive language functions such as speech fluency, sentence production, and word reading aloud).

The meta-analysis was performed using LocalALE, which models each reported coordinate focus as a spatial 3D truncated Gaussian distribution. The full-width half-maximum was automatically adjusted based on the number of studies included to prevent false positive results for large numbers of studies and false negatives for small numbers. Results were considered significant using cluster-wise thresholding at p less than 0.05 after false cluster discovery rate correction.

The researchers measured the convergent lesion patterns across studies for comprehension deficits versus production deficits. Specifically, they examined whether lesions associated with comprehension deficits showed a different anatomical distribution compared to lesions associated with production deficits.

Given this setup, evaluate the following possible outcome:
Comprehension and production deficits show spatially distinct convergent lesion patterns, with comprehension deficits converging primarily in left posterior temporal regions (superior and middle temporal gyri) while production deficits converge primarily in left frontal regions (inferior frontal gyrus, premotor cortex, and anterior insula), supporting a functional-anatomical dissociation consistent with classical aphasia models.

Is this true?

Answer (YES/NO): NO